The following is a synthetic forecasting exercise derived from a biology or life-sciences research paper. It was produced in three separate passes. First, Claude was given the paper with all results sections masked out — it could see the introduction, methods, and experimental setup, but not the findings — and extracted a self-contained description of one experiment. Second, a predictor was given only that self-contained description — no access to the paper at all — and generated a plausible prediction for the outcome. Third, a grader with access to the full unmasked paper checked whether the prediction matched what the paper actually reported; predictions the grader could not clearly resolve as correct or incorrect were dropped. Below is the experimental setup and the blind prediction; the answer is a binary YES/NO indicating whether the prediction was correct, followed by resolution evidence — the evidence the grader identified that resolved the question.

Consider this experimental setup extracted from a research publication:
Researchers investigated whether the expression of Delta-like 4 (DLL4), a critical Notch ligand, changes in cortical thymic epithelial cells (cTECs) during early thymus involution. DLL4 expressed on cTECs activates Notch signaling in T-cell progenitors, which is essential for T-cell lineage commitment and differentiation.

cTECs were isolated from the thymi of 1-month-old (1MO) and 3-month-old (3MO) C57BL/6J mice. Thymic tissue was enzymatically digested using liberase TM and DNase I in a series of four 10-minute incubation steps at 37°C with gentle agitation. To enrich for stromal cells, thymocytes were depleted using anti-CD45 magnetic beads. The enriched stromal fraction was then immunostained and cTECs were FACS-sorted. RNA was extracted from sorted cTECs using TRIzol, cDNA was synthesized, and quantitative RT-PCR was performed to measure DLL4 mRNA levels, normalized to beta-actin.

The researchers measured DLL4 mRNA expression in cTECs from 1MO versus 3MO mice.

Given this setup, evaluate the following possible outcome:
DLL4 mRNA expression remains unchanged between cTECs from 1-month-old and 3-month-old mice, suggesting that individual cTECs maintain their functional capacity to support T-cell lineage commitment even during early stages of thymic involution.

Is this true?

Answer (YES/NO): NO